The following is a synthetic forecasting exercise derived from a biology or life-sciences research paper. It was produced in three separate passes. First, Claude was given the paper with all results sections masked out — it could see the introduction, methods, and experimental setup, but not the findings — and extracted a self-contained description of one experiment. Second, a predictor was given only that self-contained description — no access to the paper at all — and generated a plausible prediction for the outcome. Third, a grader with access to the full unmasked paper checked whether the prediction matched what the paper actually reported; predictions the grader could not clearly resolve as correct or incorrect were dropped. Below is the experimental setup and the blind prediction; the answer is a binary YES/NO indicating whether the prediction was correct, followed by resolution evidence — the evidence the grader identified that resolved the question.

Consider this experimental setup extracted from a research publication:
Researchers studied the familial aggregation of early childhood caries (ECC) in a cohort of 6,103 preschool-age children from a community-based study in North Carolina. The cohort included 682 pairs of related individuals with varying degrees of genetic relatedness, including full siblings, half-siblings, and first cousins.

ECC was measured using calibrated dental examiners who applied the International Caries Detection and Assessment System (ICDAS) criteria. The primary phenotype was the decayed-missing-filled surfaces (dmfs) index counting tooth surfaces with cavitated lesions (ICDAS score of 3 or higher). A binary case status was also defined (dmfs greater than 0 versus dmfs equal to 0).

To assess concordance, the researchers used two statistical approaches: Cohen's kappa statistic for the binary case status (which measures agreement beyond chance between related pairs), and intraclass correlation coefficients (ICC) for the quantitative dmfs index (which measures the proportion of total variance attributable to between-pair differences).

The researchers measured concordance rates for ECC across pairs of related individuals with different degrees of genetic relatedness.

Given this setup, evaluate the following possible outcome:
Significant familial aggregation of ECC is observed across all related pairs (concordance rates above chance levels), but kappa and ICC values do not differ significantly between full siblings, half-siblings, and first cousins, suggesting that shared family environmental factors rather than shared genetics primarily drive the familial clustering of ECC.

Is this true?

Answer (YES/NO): NO